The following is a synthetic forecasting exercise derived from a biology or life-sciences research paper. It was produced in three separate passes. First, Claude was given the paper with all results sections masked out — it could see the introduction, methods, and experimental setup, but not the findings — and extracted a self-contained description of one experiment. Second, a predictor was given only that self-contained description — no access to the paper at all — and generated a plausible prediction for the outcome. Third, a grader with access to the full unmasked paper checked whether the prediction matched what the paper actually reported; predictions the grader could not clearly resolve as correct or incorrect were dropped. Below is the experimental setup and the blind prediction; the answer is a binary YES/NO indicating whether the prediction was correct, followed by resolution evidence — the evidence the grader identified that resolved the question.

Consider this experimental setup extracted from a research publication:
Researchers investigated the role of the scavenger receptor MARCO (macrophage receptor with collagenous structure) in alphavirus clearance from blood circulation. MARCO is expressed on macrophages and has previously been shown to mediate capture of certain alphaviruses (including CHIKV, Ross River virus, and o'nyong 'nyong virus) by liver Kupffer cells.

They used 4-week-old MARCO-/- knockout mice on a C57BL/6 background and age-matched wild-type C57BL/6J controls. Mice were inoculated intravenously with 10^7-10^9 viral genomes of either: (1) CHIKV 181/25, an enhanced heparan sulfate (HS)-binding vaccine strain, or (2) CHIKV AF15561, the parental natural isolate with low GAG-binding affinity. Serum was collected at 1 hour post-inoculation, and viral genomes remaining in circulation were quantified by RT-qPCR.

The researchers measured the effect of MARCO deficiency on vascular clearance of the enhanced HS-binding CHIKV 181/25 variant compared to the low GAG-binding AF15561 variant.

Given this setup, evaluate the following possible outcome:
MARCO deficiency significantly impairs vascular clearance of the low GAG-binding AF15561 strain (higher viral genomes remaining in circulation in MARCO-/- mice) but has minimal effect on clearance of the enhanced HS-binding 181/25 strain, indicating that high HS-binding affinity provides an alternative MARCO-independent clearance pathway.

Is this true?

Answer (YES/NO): YES